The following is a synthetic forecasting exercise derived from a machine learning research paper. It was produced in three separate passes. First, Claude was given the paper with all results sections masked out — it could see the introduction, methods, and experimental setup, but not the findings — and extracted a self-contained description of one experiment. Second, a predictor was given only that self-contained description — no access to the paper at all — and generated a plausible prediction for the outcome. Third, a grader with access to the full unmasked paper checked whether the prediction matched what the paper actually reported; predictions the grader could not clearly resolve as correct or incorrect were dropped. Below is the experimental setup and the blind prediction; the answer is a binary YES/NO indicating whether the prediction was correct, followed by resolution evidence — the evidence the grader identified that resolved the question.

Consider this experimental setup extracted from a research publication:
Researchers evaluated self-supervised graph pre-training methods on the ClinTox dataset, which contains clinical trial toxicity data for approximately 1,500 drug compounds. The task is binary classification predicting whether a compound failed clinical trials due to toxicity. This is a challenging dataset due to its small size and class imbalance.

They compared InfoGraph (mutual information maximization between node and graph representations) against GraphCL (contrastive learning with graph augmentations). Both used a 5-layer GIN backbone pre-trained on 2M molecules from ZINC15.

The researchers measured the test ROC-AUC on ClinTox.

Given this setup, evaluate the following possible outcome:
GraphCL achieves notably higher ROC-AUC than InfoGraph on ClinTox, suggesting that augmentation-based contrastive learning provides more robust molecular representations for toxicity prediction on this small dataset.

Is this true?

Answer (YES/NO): NO